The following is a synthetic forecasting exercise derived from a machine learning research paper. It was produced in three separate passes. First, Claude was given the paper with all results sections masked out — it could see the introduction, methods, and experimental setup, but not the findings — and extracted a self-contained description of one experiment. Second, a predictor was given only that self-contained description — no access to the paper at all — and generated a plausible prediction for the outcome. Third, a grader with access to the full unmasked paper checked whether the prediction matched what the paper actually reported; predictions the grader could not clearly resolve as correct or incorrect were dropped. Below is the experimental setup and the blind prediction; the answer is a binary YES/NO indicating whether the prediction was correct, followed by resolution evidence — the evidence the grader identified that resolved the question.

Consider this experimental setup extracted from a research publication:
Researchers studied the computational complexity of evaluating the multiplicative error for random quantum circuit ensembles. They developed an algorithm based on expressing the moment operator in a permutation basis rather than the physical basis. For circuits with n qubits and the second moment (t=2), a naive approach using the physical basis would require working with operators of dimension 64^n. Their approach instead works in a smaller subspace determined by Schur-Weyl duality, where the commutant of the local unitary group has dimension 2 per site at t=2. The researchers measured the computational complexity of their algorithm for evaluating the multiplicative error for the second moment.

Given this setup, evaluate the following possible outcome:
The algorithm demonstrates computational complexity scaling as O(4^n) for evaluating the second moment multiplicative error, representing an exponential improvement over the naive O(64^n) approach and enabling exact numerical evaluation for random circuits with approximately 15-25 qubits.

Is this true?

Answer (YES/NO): NO